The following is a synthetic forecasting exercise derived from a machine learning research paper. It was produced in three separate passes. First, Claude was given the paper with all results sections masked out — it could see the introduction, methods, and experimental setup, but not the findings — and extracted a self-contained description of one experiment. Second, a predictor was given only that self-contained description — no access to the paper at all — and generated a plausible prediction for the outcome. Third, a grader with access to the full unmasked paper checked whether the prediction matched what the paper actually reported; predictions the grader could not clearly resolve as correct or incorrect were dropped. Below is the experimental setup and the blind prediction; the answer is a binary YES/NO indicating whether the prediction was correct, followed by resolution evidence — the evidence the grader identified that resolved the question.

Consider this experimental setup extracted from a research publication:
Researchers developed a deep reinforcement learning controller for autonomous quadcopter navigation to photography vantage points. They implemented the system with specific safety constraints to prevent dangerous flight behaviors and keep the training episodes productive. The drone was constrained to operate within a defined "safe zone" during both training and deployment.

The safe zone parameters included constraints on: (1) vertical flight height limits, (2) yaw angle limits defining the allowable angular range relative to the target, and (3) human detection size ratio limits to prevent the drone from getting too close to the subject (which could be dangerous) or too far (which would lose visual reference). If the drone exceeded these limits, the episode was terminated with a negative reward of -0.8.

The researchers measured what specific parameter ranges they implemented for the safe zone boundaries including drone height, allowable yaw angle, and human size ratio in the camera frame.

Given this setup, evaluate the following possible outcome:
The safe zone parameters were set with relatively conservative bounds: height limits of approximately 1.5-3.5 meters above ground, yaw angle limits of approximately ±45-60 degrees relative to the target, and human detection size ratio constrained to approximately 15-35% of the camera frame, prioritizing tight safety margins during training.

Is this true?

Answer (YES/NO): NO